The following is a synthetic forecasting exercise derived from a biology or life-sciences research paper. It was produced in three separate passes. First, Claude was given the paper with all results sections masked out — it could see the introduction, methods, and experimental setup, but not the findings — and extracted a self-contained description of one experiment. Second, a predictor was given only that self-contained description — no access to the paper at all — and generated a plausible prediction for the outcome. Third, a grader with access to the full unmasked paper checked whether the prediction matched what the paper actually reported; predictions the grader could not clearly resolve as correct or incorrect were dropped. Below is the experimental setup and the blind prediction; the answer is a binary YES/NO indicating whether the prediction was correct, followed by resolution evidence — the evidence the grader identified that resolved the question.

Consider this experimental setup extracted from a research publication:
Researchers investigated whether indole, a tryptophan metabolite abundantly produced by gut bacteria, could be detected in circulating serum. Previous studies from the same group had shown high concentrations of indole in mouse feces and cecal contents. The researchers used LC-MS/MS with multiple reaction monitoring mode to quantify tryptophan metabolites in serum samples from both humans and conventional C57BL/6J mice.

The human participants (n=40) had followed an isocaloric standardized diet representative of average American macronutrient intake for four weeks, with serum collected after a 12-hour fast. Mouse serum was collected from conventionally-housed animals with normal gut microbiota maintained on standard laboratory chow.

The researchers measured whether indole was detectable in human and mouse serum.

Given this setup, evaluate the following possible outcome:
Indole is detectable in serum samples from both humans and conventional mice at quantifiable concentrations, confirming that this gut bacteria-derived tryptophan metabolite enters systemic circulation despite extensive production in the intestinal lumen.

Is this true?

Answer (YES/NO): NO